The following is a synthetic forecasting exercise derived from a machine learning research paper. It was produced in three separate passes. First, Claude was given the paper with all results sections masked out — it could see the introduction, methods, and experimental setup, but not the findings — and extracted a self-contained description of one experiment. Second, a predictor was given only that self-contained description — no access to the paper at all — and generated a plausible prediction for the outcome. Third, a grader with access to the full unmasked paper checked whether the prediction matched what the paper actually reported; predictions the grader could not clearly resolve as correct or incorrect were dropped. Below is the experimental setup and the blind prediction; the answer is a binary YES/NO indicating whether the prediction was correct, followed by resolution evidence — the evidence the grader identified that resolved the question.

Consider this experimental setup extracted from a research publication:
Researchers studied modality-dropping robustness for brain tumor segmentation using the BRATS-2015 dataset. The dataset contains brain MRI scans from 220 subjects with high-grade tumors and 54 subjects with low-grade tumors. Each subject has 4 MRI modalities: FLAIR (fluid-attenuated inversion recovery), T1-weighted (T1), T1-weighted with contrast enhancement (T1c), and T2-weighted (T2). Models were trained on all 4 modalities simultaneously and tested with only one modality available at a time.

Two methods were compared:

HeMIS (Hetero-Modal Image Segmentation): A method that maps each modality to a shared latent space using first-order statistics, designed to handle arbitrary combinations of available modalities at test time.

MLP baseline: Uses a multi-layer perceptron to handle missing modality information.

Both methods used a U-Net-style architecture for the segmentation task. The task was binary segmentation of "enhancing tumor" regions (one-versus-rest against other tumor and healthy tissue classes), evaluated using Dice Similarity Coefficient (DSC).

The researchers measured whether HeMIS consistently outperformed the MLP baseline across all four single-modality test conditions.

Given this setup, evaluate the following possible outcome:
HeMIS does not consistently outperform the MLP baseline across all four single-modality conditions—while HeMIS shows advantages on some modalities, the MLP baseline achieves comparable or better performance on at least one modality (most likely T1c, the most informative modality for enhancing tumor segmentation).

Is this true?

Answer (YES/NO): NO